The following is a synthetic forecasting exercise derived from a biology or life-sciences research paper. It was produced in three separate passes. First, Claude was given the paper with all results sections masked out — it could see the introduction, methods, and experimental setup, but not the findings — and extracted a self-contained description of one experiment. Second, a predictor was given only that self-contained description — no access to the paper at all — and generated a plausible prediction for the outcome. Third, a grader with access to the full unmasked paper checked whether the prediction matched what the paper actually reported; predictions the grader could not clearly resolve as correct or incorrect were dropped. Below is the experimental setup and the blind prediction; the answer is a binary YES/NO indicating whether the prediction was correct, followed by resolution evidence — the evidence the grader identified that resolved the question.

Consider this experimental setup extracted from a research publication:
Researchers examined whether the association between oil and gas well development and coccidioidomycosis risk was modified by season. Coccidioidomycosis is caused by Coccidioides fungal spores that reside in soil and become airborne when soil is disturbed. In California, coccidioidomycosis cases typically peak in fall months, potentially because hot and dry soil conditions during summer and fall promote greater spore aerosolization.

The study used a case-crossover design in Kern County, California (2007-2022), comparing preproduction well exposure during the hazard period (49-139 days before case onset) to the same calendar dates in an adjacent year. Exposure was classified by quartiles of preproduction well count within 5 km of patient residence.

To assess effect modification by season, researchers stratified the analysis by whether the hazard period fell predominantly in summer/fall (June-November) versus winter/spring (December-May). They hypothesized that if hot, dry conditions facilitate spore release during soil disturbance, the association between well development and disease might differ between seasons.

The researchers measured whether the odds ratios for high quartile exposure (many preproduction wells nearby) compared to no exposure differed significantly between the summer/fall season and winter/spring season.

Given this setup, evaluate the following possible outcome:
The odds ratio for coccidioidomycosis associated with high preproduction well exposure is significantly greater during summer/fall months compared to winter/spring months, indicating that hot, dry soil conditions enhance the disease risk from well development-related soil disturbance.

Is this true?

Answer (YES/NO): YES